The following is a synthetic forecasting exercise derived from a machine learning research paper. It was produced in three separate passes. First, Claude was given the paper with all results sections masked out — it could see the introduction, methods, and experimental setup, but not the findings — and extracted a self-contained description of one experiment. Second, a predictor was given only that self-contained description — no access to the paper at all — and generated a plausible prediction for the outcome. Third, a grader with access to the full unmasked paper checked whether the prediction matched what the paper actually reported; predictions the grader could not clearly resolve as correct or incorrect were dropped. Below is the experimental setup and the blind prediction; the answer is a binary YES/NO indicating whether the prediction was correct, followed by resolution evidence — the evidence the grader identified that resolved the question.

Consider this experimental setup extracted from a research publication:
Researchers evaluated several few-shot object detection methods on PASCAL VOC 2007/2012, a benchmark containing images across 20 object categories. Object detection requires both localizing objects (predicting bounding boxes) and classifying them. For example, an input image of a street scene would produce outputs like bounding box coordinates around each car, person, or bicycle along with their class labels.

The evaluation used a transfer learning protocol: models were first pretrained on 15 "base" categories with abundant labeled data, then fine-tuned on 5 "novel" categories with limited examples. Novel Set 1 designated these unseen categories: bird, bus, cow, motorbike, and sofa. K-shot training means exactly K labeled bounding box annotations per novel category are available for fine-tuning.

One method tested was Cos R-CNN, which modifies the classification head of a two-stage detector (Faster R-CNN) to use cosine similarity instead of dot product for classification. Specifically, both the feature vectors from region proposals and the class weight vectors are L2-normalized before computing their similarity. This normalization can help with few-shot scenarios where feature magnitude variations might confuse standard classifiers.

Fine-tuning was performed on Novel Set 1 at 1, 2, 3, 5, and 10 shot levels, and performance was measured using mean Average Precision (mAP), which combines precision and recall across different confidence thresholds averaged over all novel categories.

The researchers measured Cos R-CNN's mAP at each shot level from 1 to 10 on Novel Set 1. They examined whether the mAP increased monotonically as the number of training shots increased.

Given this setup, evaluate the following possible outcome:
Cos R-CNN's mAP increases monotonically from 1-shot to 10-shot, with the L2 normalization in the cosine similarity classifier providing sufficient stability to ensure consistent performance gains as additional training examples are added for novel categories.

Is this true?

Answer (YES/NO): NO